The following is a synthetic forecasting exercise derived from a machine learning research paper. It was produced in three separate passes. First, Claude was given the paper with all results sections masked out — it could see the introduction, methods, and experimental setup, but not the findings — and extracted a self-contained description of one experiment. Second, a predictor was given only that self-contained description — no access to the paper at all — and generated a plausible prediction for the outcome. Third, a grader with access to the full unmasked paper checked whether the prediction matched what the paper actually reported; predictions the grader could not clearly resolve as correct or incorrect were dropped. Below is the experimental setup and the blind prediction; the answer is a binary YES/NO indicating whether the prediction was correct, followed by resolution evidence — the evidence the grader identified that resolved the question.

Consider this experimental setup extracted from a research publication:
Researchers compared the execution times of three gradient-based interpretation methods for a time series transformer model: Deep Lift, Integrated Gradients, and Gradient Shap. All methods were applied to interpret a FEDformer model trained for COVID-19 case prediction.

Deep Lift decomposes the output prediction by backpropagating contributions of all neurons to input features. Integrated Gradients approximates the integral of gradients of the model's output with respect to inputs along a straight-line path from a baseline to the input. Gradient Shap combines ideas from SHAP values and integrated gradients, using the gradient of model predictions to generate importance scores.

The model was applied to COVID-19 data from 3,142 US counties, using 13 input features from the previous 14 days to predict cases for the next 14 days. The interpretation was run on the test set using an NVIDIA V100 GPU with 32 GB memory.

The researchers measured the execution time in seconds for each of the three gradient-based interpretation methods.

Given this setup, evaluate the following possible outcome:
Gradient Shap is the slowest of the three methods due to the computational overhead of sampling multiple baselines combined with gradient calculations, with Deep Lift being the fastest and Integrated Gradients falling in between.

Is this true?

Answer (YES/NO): NO